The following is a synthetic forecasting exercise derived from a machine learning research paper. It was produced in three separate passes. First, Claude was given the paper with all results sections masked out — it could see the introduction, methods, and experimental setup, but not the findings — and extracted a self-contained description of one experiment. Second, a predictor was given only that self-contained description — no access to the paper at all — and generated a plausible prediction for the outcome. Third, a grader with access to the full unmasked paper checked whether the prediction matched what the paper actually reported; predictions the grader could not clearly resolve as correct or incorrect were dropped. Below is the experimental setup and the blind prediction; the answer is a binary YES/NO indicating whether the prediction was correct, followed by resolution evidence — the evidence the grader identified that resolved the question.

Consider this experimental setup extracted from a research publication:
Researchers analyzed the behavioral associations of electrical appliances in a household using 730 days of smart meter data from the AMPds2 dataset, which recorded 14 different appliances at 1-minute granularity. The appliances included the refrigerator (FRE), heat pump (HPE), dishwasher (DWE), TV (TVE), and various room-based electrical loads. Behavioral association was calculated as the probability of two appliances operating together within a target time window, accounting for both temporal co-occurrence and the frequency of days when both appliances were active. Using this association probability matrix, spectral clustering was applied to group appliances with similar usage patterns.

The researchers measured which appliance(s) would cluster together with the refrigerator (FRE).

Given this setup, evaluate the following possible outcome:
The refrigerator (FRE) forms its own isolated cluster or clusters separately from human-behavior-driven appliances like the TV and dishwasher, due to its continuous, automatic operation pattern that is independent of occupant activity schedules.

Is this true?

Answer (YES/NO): NO